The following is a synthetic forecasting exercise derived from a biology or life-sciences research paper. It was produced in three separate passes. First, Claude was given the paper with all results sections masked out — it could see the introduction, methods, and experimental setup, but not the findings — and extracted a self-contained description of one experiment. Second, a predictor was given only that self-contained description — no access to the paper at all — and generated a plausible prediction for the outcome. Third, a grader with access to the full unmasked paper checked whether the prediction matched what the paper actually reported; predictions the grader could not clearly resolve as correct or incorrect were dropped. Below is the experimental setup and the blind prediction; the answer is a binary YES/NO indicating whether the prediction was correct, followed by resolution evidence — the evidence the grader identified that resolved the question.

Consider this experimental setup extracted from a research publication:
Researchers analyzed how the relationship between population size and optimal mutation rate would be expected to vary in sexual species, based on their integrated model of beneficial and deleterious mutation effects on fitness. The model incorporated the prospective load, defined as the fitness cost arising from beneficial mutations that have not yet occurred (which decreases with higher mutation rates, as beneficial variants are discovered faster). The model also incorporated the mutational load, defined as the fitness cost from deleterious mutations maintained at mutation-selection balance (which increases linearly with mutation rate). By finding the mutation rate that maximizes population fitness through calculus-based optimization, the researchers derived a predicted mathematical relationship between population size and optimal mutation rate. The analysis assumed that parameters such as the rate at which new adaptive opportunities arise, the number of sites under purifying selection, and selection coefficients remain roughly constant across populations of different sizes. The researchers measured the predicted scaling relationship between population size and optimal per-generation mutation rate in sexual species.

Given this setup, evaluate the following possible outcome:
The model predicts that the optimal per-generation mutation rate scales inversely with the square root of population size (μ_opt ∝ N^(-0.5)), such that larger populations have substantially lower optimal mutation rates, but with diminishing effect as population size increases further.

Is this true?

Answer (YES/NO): YES